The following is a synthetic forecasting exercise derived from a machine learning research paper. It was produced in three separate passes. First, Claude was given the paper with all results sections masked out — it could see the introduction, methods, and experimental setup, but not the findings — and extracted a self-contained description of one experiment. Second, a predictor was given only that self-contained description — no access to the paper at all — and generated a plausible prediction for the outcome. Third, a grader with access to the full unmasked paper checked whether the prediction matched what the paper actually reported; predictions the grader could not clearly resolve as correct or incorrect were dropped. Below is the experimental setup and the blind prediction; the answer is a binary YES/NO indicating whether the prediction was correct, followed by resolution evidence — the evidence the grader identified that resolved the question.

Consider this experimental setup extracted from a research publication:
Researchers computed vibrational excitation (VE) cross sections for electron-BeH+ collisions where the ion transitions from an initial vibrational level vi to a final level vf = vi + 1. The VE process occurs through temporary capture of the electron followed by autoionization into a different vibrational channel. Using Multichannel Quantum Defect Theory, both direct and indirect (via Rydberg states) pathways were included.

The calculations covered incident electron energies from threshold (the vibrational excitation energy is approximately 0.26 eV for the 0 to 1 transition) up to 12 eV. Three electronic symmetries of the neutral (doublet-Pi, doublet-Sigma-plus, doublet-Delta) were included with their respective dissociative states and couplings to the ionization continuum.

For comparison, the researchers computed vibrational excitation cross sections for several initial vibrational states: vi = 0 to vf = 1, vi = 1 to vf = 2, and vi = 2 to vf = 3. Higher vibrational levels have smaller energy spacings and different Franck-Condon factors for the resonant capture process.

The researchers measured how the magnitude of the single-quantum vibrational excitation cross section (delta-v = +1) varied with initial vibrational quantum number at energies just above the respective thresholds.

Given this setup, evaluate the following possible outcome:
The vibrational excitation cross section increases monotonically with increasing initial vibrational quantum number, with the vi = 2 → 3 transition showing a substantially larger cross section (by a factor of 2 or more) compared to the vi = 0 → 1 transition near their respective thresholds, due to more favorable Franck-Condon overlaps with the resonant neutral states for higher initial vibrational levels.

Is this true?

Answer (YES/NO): NO